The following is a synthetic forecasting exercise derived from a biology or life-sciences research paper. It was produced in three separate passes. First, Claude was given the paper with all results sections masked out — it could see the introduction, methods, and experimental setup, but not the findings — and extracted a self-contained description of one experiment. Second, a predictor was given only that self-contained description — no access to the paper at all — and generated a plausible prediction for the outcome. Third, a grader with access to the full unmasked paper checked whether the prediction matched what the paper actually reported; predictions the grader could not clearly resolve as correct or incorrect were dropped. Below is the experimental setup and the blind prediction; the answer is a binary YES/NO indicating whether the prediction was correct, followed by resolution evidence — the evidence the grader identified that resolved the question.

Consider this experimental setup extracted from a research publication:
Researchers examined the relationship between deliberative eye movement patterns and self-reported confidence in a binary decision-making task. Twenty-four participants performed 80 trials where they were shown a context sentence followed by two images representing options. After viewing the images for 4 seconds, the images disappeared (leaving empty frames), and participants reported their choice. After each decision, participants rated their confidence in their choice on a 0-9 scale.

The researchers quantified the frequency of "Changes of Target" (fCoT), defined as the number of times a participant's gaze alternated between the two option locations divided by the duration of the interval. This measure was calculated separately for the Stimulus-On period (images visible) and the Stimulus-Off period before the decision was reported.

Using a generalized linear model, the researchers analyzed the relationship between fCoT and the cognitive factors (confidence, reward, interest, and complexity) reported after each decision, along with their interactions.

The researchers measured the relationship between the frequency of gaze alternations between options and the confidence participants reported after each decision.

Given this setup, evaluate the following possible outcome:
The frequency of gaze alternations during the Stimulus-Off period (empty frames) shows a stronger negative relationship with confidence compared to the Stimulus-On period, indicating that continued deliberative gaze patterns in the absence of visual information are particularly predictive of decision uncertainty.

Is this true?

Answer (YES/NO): YES